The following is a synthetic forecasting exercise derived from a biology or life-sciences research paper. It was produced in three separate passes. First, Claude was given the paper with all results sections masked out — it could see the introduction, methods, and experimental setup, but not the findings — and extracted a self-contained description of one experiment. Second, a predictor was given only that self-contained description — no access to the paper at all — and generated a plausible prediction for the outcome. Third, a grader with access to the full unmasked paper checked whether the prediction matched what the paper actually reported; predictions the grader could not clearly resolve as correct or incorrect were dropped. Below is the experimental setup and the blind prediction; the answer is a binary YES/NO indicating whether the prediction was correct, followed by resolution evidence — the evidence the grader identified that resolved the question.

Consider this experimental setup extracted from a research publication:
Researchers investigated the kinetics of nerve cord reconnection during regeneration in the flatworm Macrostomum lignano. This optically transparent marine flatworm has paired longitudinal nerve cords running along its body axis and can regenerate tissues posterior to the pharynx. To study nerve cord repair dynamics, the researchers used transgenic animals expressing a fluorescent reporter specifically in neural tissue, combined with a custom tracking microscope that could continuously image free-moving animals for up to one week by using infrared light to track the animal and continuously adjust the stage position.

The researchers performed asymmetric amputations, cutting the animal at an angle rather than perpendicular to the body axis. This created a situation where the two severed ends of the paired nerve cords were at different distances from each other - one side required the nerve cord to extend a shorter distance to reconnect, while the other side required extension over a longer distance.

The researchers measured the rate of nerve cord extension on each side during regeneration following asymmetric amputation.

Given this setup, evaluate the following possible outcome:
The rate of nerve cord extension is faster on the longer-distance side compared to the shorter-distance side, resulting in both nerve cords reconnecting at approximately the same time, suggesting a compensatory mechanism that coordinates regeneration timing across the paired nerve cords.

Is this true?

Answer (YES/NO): YES